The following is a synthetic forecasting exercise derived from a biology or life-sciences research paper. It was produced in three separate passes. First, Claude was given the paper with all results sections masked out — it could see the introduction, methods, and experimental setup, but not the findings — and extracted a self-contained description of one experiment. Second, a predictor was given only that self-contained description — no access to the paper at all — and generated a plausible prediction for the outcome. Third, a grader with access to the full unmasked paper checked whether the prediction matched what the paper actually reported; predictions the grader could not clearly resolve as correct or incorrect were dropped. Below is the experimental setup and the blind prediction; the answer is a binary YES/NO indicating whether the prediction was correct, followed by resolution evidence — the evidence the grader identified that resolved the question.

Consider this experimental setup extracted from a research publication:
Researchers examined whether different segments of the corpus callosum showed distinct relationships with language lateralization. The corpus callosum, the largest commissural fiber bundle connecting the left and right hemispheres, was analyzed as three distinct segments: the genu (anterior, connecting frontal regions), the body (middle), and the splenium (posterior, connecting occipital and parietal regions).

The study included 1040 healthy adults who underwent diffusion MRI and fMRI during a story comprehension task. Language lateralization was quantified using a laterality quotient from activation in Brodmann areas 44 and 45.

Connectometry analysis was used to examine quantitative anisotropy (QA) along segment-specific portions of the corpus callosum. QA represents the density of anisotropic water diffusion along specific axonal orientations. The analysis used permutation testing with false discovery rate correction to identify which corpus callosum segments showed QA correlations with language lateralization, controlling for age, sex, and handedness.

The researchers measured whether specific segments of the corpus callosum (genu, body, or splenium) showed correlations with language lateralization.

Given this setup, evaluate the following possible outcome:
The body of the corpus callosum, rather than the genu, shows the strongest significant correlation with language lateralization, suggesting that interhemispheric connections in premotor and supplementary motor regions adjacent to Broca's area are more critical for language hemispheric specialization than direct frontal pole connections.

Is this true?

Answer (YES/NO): NO